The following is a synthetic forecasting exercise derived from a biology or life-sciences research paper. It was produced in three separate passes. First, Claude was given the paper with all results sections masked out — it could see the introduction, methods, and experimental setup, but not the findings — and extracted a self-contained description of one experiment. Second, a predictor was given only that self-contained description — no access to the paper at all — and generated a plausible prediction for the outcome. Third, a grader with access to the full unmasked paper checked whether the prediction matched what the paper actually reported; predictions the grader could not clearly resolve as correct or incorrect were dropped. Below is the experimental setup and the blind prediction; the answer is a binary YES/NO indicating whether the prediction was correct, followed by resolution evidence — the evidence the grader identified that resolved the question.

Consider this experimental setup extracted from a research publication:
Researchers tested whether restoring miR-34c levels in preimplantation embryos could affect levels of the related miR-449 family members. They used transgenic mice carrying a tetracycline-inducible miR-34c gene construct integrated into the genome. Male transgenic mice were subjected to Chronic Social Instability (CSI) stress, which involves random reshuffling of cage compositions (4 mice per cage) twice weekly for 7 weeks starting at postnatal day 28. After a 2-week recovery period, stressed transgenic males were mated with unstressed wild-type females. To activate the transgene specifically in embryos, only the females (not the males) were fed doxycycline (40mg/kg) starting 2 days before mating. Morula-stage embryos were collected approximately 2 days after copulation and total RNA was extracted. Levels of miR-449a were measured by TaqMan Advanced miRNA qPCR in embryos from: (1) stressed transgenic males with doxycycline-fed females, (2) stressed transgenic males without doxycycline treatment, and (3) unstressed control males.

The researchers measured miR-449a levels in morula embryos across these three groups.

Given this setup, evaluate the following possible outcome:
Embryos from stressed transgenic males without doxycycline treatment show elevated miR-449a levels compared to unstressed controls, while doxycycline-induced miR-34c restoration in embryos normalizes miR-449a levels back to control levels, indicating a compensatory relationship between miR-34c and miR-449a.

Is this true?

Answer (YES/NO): NO